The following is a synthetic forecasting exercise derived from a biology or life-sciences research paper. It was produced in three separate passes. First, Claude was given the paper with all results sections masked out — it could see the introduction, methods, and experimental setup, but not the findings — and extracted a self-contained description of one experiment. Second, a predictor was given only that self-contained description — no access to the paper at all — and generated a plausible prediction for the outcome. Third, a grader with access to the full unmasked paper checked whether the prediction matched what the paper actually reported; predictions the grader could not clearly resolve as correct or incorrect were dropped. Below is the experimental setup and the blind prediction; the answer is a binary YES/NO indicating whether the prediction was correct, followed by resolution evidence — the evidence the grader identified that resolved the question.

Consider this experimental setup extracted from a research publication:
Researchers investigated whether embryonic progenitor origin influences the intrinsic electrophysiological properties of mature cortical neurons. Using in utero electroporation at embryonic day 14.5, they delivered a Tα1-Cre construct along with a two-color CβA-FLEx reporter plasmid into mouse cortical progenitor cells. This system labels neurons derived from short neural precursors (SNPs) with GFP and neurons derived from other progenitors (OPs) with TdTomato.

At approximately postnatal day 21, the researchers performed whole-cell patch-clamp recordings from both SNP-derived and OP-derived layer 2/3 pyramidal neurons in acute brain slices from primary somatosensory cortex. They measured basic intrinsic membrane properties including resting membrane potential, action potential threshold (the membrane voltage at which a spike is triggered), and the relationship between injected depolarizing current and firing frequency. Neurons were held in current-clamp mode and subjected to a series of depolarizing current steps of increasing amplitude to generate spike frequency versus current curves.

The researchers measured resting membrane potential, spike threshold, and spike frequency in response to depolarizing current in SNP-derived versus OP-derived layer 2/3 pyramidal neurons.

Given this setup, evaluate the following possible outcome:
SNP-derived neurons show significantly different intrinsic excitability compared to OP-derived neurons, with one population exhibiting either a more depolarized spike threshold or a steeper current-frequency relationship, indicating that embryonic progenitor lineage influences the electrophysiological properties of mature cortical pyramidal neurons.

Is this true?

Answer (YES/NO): NO